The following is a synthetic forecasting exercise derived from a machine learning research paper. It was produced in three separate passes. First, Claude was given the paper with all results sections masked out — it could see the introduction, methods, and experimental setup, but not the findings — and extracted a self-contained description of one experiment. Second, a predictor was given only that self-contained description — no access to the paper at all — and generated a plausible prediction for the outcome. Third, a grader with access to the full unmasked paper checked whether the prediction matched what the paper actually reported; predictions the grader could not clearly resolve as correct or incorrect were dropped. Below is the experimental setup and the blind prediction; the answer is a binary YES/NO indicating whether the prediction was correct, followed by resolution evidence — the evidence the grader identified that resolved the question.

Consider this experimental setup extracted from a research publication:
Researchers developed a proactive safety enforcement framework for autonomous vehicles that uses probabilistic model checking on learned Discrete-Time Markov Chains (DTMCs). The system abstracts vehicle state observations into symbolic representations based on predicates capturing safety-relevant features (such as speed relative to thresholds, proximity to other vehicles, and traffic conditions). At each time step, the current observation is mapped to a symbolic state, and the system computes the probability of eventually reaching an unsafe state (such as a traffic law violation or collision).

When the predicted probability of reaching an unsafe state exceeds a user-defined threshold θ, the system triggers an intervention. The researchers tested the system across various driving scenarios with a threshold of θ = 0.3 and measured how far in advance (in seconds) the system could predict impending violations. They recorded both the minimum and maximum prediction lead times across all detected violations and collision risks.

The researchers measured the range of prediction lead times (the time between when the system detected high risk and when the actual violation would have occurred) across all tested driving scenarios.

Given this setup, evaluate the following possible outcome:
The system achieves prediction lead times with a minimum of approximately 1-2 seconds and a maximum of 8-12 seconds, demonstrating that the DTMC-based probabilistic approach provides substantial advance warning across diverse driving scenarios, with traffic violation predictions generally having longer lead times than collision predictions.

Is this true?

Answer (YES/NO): NO